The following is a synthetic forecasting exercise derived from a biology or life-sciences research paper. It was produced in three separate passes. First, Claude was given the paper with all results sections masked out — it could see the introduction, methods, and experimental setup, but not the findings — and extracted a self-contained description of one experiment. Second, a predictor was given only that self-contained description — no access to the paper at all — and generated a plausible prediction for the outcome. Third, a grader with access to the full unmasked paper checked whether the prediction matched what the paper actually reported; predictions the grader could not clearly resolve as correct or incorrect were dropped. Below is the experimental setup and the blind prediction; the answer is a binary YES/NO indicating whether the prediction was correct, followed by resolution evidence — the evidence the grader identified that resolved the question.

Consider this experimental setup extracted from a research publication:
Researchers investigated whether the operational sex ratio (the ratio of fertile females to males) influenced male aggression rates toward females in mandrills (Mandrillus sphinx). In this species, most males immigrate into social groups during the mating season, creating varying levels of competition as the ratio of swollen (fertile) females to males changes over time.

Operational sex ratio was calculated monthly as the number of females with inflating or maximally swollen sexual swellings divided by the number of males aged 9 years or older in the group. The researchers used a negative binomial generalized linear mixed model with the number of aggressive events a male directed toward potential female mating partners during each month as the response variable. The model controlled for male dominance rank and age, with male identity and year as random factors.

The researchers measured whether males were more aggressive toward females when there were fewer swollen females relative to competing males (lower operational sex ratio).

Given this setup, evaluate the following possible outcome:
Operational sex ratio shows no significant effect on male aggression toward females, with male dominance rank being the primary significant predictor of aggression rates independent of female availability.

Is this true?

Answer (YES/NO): NO